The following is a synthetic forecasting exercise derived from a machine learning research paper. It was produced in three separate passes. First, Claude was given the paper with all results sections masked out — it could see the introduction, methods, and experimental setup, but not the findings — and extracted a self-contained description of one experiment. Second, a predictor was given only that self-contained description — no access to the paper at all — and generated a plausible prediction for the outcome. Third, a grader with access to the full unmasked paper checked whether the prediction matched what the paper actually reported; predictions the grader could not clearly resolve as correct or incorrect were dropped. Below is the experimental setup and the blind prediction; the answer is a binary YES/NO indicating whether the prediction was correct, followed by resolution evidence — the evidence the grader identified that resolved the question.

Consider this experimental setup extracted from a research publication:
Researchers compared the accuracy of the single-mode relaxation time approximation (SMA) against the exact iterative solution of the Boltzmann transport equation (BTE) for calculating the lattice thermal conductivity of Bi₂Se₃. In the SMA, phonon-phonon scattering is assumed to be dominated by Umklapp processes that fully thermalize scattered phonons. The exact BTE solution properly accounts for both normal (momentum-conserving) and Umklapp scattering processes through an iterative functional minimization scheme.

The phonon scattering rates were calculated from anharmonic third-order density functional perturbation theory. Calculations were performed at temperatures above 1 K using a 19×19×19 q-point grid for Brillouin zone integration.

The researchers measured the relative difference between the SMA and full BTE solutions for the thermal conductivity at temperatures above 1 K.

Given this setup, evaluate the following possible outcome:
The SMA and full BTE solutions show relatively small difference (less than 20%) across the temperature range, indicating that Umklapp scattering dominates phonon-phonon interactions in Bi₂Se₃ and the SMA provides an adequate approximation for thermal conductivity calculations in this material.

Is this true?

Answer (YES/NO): YES